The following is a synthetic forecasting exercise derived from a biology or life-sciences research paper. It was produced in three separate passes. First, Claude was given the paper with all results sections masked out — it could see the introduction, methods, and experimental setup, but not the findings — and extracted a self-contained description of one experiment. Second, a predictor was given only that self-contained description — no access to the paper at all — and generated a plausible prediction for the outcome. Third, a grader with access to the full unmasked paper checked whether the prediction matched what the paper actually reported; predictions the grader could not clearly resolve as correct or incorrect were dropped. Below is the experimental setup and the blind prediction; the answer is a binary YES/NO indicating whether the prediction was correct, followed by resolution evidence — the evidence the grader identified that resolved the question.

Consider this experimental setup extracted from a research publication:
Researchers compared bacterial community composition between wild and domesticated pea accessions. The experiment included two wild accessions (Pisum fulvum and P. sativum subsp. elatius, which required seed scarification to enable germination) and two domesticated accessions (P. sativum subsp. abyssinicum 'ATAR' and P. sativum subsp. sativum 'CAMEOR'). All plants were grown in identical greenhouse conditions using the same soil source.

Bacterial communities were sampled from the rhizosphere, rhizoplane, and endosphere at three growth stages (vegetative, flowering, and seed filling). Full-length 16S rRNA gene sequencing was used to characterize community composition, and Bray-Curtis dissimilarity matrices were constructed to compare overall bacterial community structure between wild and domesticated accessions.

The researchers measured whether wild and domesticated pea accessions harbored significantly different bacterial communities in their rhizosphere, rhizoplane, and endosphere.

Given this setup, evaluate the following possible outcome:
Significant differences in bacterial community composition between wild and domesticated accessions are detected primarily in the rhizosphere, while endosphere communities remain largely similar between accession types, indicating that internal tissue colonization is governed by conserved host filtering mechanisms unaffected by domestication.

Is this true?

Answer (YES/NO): NO